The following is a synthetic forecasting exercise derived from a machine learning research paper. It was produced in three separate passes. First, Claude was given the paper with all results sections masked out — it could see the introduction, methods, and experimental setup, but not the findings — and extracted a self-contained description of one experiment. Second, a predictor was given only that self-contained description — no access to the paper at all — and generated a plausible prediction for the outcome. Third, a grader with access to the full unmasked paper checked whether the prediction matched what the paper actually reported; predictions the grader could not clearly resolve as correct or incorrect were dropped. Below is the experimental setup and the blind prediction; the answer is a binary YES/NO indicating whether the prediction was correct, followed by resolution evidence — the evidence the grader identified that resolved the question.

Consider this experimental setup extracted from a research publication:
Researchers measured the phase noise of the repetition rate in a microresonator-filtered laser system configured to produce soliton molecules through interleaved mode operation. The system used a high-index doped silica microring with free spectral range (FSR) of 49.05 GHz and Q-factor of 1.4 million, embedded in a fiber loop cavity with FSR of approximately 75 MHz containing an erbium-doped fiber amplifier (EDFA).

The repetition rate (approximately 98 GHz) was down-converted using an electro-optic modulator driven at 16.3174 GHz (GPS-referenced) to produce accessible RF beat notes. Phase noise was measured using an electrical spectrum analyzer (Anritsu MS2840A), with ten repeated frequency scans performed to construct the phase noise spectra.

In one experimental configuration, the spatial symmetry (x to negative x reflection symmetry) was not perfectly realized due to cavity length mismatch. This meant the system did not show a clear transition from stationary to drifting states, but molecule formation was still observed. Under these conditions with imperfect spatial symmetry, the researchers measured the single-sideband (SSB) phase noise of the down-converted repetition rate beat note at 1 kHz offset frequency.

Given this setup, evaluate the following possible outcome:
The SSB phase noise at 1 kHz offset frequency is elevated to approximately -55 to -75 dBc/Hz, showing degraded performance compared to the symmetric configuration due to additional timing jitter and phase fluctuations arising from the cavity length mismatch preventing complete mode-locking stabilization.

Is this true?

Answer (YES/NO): YES